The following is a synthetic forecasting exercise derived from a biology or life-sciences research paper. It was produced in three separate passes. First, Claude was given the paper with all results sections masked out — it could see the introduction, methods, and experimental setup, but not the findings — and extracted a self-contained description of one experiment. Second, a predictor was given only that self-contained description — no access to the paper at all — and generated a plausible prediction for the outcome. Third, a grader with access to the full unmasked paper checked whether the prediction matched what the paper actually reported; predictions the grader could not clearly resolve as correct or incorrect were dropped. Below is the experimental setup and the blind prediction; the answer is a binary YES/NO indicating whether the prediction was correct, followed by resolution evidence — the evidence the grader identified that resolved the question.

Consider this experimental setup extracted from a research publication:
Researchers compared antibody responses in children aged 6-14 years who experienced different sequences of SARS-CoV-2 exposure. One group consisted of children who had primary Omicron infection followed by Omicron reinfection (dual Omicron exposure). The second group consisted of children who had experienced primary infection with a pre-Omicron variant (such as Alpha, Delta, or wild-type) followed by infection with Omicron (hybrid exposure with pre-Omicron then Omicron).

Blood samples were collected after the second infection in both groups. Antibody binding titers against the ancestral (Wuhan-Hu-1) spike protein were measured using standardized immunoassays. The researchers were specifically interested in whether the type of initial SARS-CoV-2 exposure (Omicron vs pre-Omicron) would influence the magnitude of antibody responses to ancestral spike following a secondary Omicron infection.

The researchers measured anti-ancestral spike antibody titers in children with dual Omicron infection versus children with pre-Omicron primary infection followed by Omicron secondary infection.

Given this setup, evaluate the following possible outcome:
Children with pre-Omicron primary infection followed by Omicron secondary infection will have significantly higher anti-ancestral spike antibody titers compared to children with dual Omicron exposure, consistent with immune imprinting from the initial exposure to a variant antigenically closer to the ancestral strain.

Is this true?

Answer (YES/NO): YES